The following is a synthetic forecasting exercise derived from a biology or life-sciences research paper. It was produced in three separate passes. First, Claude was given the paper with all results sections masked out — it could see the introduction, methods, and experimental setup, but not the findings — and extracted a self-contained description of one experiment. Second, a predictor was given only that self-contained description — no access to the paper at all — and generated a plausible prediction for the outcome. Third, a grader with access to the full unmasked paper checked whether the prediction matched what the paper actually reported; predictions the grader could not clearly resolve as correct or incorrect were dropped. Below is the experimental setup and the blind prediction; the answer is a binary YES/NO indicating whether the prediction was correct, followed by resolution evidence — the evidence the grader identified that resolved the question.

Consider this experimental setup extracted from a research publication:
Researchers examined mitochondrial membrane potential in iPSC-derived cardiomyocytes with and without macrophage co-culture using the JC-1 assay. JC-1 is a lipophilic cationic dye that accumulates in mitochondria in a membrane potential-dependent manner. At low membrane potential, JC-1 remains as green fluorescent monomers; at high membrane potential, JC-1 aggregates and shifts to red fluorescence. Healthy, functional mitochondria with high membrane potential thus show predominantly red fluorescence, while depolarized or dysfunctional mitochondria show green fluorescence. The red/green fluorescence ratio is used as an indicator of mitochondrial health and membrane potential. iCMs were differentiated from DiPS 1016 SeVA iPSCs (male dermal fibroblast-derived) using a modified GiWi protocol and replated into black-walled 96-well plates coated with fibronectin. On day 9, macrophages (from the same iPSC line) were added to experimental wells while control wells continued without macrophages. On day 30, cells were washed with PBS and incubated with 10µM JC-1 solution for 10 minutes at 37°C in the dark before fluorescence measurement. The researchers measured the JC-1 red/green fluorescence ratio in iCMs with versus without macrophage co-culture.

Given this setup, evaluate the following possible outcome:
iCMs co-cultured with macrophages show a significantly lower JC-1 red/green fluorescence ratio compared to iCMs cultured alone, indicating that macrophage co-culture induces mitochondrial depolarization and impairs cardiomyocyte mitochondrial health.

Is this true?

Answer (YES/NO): NO